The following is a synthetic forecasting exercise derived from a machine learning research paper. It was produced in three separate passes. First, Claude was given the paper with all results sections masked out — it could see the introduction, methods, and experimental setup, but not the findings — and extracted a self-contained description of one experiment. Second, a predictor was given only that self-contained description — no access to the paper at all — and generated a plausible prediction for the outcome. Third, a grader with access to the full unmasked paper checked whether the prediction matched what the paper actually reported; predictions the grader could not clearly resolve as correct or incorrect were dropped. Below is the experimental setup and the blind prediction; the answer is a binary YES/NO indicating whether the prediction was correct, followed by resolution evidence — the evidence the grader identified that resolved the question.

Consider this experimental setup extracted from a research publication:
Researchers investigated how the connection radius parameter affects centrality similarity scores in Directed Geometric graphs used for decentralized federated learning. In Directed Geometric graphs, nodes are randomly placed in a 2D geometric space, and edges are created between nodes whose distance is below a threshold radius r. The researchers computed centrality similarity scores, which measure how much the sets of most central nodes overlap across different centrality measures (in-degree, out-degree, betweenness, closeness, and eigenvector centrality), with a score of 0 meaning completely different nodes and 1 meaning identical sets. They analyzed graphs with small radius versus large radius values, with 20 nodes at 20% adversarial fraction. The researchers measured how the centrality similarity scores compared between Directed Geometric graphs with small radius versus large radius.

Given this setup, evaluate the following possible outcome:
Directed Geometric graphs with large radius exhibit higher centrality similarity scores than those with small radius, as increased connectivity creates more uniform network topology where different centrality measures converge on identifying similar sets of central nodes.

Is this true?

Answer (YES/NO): YES